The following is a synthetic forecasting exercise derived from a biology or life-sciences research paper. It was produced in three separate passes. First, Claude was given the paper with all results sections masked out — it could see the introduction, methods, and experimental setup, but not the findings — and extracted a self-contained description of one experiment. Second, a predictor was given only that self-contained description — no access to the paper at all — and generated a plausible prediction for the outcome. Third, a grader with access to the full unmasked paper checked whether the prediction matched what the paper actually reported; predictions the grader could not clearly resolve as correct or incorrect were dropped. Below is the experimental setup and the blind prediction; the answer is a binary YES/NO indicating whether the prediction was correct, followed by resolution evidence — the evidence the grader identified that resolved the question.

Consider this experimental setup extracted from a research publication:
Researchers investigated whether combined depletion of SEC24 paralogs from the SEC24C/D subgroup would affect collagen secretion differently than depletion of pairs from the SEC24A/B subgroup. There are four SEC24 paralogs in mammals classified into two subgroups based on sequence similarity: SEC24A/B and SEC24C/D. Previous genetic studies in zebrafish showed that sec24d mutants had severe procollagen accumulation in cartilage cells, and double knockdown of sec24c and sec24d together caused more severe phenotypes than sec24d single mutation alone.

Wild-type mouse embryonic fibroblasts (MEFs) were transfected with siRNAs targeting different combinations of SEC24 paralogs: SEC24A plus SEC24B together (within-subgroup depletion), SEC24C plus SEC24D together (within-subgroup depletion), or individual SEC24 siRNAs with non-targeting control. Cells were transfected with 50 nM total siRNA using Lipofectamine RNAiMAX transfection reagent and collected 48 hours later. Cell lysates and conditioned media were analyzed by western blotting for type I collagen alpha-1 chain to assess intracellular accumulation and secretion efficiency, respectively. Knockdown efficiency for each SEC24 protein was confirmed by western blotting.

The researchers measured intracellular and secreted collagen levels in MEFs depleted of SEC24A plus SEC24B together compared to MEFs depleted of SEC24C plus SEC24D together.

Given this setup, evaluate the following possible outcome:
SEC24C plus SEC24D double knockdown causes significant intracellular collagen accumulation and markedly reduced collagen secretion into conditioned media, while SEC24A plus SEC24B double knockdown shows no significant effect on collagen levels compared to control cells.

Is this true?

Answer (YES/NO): NO